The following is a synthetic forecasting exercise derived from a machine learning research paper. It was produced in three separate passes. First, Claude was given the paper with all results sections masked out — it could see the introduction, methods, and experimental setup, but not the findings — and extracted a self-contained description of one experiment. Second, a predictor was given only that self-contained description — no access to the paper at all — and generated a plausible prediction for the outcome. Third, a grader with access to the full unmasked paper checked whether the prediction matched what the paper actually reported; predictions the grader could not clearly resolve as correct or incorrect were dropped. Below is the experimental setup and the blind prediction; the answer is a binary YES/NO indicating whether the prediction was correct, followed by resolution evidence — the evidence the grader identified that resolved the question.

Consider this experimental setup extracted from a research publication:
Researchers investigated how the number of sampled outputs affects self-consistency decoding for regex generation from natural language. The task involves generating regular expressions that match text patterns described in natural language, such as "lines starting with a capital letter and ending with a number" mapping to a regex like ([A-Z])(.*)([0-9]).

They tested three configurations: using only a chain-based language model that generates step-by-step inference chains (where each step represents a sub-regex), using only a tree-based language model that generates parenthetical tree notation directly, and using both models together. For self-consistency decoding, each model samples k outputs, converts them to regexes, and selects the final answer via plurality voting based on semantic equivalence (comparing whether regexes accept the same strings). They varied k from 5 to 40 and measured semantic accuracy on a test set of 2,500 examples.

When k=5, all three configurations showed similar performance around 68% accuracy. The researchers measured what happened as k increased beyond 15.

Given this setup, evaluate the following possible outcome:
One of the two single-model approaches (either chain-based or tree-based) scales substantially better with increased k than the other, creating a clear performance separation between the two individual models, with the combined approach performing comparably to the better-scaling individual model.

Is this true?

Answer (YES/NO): NO